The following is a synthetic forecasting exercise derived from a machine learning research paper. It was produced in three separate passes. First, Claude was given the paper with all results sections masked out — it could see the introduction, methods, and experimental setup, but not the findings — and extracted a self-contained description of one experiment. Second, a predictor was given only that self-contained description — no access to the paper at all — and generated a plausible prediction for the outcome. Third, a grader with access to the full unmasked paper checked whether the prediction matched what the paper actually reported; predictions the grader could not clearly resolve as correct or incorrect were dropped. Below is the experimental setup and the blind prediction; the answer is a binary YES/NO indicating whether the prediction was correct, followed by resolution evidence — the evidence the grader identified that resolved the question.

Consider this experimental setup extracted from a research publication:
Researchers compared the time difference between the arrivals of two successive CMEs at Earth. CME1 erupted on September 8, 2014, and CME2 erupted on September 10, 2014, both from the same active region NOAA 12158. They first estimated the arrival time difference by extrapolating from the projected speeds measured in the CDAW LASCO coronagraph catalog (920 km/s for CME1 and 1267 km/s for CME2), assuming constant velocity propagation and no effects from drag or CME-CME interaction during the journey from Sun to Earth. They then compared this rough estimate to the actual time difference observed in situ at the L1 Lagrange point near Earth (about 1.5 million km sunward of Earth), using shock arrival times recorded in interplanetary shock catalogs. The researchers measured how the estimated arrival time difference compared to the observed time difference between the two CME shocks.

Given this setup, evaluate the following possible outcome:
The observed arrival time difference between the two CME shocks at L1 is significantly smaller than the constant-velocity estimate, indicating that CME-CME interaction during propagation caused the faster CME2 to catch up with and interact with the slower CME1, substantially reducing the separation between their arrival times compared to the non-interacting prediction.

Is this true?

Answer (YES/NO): NO